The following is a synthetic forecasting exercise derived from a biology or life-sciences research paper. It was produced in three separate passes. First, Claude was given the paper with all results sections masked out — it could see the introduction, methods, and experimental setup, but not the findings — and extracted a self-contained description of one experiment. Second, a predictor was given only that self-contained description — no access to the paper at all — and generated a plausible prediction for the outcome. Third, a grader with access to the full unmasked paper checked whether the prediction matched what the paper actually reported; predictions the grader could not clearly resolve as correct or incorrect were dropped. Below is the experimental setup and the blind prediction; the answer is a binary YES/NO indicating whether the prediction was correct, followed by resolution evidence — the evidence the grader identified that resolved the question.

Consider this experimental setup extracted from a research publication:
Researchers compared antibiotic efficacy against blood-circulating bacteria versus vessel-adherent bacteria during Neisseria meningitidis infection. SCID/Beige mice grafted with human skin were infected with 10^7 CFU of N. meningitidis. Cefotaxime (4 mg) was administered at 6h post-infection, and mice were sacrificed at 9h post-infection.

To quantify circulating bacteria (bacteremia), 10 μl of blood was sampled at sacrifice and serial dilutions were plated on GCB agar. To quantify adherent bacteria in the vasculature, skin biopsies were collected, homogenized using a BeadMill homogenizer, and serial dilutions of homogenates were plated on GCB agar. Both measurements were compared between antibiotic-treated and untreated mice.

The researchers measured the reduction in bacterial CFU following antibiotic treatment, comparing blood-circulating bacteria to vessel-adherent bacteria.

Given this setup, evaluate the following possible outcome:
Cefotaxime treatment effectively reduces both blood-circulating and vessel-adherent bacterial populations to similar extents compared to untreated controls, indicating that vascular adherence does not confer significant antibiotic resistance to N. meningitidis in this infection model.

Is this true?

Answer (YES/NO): NO